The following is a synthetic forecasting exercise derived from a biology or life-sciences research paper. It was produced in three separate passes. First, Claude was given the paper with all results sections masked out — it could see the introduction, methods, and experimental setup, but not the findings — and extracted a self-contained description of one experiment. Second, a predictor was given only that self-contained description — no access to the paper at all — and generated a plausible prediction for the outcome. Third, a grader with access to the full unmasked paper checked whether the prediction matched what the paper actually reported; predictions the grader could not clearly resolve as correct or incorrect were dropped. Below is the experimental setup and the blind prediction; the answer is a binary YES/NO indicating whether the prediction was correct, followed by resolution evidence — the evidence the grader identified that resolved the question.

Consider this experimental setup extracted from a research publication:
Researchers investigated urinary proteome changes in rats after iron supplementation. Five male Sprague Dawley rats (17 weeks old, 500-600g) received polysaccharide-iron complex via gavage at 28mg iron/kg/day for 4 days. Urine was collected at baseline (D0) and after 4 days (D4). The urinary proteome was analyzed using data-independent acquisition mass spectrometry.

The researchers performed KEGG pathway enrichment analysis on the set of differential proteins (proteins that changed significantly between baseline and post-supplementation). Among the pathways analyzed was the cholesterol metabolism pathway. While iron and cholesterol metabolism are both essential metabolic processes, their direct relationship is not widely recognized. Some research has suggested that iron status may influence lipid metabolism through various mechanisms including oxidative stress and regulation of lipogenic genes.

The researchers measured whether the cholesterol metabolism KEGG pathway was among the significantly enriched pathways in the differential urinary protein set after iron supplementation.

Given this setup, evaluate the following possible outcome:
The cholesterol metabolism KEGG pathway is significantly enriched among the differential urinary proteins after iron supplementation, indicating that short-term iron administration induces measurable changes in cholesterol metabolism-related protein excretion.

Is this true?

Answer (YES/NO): NO